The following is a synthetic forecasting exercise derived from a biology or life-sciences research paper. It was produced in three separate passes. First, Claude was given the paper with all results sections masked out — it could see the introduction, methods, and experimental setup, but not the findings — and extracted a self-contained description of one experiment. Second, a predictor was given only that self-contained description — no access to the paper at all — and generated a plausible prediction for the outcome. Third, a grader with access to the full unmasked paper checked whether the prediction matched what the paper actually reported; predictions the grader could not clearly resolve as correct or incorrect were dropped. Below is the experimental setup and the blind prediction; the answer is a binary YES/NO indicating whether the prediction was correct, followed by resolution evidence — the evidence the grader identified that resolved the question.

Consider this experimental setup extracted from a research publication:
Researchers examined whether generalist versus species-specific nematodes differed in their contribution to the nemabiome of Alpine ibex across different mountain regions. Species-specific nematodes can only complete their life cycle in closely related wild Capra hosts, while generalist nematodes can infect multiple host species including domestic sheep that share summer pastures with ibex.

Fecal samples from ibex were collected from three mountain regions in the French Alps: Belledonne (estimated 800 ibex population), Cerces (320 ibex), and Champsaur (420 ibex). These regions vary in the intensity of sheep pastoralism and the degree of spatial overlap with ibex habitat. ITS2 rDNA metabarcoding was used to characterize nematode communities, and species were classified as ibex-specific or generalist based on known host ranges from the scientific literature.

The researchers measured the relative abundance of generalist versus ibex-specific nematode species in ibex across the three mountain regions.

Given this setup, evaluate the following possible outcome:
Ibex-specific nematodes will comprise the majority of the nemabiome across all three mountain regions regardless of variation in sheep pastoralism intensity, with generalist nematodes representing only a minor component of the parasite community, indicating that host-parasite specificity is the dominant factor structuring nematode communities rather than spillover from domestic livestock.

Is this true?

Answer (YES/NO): NO